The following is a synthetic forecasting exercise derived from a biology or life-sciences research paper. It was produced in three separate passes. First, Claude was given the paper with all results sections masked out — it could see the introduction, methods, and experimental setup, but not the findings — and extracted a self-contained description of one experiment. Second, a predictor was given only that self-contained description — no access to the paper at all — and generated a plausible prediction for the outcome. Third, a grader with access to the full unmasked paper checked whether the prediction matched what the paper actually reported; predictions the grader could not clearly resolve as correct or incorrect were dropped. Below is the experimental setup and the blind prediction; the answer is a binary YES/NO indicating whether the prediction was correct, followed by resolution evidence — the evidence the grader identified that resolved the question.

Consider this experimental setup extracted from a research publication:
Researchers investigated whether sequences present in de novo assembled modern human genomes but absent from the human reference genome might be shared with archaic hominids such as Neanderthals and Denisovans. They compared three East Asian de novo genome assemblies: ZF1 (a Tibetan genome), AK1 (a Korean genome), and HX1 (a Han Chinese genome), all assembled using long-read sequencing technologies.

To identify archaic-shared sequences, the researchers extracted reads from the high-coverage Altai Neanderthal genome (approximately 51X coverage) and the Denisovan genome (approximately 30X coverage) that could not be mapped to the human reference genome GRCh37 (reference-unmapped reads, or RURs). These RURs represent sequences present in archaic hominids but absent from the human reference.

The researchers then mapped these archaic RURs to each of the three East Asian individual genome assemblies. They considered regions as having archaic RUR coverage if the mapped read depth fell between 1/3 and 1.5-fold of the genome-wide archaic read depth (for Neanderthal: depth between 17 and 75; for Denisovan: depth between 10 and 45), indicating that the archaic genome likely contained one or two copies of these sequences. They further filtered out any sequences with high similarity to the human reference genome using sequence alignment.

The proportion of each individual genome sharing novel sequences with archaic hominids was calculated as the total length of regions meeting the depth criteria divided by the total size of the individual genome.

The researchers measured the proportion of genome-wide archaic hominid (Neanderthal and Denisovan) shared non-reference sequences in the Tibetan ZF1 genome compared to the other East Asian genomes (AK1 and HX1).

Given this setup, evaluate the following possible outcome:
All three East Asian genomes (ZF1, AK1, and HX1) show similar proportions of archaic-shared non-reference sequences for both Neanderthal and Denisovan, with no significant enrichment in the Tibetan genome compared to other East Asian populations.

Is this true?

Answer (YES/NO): NO